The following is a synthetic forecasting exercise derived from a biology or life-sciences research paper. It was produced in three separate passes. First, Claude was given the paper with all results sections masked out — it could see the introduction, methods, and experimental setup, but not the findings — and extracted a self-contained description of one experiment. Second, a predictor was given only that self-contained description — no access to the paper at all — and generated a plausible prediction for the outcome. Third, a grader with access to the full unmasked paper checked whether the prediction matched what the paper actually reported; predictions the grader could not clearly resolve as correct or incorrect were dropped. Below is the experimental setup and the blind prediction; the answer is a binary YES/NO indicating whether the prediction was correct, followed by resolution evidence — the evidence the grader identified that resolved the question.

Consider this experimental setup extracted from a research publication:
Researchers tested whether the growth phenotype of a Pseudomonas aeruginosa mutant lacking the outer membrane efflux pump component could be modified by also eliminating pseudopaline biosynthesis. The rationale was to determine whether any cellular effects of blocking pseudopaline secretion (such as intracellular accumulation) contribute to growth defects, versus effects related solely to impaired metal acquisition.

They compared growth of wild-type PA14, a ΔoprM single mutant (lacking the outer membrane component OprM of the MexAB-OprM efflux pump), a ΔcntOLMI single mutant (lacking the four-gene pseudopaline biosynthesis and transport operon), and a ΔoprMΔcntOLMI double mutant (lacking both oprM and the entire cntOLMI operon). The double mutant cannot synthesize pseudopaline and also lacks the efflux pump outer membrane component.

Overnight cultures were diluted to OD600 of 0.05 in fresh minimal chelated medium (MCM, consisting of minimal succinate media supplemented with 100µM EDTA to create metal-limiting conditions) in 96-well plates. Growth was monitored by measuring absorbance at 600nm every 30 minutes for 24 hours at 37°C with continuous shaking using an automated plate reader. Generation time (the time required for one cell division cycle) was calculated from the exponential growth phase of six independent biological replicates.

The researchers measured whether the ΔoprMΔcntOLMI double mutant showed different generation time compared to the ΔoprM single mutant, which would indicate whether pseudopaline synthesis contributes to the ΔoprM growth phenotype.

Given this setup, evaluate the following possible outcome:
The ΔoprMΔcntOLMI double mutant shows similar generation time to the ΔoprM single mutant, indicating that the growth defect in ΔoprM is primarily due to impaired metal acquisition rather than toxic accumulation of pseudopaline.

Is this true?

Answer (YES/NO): NO